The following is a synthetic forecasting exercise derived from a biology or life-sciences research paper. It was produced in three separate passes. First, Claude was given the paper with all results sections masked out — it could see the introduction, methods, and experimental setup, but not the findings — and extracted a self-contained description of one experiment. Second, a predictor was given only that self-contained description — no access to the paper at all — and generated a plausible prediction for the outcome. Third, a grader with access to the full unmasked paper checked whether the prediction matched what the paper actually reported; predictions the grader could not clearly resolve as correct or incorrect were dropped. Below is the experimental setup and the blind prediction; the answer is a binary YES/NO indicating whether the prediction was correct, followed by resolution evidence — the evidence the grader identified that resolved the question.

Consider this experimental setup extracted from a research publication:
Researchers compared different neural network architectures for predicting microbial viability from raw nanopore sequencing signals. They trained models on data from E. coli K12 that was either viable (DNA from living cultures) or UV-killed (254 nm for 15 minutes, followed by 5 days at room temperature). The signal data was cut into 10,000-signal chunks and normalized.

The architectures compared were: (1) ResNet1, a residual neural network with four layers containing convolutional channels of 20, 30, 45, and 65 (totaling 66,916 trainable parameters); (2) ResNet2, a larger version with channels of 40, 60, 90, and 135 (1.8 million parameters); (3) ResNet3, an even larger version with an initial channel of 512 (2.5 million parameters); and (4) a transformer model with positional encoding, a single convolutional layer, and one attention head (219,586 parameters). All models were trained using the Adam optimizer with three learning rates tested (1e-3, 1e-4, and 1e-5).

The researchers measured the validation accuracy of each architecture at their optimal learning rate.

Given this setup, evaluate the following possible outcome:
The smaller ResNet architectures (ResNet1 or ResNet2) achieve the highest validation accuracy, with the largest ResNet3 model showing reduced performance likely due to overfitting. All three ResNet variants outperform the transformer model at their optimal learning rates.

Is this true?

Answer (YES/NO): NO